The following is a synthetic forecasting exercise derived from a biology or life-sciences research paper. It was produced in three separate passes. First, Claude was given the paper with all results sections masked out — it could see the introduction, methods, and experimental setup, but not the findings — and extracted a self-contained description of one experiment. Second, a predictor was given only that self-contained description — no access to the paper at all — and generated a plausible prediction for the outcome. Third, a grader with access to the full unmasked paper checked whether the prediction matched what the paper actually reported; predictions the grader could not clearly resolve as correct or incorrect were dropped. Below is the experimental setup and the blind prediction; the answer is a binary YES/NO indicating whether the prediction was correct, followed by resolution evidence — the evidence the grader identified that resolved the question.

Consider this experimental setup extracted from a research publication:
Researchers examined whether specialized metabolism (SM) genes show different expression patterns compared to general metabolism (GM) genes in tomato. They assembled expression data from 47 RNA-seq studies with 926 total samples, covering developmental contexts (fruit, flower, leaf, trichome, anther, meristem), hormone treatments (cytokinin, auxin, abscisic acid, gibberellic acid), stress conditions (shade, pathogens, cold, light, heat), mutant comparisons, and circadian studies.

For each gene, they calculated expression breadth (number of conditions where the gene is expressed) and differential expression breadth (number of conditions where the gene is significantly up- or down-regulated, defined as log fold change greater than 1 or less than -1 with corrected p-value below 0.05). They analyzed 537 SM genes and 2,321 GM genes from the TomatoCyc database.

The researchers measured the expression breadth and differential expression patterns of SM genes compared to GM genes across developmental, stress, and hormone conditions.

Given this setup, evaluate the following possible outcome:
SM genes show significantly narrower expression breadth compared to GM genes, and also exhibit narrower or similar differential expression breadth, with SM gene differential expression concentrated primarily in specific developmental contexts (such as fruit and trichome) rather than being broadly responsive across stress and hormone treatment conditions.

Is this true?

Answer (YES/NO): NO